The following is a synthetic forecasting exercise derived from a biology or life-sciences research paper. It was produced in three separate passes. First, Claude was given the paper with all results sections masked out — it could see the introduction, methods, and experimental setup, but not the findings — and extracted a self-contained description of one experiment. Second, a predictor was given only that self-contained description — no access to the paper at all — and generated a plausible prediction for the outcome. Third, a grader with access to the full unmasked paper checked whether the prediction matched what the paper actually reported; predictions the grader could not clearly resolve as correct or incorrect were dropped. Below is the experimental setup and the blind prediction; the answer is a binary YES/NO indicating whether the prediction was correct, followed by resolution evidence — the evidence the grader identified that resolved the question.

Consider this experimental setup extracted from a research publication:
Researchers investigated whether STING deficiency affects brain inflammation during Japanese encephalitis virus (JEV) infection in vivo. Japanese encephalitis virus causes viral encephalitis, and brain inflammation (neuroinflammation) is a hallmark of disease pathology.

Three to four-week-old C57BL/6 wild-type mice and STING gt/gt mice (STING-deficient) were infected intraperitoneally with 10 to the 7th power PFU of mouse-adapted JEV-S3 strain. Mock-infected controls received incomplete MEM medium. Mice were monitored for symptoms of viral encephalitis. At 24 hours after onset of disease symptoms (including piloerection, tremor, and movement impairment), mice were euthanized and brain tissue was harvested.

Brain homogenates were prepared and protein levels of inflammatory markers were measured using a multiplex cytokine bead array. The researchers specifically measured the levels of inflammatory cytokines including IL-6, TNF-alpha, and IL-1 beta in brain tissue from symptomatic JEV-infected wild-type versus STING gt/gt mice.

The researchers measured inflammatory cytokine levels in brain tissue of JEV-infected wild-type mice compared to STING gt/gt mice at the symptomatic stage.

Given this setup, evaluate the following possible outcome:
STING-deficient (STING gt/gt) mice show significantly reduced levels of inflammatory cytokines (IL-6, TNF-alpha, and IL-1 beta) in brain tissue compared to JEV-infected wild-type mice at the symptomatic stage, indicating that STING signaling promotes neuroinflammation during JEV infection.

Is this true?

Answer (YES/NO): YES